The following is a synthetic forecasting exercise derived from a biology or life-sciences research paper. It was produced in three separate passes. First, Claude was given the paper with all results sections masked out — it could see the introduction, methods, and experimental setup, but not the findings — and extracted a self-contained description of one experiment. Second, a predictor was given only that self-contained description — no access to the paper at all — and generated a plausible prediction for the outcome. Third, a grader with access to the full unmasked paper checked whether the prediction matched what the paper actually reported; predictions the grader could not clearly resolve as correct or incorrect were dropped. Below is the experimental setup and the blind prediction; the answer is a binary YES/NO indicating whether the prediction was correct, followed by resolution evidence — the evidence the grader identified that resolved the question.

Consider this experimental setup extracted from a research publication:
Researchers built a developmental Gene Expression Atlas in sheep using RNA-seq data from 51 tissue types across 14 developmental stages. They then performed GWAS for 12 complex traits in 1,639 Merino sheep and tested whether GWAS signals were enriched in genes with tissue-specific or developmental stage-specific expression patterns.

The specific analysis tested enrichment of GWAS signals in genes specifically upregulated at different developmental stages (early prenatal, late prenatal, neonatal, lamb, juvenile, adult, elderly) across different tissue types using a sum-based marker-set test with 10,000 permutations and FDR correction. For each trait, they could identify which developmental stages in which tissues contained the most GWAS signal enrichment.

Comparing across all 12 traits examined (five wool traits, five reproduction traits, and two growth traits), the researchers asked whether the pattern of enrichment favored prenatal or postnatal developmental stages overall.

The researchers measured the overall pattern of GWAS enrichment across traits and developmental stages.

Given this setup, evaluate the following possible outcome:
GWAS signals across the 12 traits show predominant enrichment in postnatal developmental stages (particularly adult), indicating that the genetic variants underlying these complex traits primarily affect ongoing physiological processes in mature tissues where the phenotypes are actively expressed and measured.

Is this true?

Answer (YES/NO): NO